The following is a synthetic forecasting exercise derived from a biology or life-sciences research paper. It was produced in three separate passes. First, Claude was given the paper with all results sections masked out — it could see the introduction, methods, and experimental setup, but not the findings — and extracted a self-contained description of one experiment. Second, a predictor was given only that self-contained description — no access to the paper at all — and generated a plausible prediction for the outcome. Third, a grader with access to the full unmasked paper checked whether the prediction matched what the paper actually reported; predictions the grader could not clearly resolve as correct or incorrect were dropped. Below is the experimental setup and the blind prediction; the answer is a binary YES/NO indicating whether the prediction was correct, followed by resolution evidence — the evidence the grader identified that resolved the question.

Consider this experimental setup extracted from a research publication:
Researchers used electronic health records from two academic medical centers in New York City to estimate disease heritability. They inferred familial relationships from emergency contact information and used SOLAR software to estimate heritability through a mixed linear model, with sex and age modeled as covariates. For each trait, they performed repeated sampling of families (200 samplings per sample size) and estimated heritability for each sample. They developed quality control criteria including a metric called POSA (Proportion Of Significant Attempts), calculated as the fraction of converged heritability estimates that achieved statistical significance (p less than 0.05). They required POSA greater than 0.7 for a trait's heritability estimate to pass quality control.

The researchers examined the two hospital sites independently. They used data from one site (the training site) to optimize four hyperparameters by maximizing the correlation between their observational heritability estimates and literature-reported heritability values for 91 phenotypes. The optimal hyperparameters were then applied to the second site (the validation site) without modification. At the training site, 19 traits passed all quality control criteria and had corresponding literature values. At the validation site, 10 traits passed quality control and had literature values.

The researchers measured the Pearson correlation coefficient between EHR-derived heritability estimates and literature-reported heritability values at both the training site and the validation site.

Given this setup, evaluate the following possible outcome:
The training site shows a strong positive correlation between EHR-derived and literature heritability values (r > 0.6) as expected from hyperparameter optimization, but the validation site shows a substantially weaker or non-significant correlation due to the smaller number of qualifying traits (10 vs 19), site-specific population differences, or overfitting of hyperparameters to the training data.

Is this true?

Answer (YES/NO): NO